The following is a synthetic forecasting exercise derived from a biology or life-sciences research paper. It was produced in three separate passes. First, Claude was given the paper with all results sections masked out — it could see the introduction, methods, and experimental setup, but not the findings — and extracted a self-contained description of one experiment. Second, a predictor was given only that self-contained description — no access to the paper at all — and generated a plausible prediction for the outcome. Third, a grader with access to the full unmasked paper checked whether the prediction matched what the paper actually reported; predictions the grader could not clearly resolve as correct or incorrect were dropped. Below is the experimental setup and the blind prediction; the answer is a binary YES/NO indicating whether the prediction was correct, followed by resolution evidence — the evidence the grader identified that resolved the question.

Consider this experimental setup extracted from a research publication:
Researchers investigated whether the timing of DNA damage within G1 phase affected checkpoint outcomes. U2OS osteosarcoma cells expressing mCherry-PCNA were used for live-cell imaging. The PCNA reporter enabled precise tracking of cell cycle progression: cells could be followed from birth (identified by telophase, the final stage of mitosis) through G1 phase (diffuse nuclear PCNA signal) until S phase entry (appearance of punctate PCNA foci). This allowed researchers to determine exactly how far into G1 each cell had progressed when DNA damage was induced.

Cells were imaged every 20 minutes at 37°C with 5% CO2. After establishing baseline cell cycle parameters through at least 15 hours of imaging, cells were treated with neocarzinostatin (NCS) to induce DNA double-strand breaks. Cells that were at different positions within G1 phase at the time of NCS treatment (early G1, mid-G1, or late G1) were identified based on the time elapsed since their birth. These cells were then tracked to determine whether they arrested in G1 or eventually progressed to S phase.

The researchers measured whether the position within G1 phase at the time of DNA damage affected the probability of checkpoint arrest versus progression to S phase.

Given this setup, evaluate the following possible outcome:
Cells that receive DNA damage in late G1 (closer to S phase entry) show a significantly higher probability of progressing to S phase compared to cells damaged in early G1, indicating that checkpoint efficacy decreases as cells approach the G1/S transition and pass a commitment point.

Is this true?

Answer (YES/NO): YES